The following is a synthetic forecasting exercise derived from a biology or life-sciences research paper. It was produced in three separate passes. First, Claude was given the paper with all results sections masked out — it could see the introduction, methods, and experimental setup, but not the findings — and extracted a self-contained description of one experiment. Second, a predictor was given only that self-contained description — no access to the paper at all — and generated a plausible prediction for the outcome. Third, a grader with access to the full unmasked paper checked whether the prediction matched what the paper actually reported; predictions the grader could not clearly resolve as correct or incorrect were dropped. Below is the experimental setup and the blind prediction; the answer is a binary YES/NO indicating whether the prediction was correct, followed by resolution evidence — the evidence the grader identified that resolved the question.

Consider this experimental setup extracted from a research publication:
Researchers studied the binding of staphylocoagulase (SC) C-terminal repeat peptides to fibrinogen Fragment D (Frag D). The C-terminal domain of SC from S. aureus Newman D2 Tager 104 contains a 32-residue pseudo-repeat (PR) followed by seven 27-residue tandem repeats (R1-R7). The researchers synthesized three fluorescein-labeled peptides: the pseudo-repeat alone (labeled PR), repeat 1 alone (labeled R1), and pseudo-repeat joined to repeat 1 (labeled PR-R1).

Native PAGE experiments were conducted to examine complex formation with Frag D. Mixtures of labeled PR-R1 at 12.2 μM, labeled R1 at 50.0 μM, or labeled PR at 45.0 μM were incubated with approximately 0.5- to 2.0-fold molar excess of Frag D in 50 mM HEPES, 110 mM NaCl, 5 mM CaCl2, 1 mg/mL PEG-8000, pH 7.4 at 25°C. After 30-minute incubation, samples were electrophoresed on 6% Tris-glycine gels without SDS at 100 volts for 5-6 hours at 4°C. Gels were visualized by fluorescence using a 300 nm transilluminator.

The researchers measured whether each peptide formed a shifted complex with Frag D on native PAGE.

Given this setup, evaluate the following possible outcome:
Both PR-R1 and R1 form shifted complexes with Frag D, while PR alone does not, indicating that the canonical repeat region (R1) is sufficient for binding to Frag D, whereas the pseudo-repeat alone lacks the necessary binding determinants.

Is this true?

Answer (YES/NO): NO